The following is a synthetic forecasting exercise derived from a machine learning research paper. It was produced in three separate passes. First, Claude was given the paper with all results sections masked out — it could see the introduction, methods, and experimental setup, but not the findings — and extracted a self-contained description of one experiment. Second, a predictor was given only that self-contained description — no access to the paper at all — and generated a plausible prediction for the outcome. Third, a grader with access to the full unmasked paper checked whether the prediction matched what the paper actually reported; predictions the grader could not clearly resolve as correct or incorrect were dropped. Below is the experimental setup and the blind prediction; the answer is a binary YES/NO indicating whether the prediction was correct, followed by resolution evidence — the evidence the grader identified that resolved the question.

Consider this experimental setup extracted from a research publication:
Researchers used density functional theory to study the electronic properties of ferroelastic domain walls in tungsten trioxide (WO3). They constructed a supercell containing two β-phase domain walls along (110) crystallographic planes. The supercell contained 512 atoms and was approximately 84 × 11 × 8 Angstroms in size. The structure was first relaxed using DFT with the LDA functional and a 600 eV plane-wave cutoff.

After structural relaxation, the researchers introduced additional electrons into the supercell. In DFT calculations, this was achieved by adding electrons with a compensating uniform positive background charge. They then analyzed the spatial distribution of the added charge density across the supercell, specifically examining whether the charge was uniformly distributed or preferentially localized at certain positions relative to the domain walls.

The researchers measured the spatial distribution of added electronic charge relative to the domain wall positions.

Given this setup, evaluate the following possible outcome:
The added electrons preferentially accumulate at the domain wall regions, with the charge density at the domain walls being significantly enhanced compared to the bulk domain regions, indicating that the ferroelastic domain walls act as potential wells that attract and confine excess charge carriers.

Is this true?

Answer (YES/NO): YES